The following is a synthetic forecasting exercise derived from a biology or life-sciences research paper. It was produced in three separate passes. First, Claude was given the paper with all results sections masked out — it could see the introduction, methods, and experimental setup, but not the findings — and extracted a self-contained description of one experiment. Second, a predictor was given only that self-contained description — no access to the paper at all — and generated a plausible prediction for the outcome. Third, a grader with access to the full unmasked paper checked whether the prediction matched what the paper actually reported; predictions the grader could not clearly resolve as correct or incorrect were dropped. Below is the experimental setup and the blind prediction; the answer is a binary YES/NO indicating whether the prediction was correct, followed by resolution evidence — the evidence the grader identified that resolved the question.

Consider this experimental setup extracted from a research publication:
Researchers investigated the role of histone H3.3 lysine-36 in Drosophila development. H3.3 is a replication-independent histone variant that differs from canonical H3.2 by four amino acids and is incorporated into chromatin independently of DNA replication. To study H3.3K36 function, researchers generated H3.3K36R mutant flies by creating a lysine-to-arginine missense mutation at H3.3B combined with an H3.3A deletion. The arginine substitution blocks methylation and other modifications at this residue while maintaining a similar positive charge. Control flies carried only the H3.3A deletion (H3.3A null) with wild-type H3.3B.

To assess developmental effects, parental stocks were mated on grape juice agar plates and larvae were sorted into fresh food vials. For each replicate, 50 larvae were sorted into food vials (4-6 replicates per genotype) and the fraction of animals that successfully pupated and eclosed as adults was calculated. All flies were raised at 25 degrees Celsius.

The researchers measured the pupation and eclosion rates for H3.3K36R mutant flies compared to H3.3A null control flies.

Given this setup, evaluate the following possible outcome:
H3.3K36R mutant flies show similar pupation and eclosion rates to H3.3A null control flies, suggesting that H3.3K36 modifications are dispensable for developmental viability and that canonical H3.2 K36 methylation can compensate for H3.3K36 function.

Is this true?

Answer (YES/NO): YES